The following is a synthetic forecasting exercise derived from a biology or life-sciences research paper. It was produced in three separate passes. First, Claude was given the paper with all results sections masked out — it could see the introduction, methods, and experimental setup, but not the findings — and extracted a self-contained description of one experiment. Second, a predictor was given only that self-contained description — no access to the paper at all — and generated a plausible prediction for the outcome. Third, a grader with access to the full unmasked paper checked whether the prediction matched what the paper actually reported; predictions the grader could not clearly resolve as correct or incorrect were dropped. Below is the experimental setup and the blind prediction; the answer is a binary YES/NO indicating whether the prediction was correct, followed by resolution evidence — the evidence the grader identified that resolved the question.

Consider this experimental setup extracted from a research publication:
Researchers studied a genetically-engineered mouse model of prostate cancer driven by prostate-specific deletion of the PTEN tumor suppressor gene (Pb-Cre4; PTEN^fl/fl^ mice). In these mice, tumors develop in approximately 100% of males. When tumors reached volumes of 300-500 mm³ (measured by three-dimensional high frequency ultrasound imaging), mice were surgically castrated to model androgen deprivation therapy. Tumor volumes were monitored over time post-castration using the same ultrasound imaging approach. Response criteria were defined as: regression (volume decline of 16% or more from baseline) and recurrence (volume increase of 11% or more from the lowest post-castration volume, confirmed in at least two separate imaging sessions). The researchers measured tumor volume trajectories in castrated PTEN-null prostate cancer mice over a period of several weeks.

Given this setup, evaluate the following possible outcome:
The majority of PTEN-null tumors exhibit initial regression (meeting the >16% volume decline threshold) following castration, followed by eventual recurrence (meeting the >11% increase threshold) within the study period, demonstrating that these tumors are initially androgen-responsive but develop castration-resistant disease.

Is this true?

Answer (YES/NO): YES